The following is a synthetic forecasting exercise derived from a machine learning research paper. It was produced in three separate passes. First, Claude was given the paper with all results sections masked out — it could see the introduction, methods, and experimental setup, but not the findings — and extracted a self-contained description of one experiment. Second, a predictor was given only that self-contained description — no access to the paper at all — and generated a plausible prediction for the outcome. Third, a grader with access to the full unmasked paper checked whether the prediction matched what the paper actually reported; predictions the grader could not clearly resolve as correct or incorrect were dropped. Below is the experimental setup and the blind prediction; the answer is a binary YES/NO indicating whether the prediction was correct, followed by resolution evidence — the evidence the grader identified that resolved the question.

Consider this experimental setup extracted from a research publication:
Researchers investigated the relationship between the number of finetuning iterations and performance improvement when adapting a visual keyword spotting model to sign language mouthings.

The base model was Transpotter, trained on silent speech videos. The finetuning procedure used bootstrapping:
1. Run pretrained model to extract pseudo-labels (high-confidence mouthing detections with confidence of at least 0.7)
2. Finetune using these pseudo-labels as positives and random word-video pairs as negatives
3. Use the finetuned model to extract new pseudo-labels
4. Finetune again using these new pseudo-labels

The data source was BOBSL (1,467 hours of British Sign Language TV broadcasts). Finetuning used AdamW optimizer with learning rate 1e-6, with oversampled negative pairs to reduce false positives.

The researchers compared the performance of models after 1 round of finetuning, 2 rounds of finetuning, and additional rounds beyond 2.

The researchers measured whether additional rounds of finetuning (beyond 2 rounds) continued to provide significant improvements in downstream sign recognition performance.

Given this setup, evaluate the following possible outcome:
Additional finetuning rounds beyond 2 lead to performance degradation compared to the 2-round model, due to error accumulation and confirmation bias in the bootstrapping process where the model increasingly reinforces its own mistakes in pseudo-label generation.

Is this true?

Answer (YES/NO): NO